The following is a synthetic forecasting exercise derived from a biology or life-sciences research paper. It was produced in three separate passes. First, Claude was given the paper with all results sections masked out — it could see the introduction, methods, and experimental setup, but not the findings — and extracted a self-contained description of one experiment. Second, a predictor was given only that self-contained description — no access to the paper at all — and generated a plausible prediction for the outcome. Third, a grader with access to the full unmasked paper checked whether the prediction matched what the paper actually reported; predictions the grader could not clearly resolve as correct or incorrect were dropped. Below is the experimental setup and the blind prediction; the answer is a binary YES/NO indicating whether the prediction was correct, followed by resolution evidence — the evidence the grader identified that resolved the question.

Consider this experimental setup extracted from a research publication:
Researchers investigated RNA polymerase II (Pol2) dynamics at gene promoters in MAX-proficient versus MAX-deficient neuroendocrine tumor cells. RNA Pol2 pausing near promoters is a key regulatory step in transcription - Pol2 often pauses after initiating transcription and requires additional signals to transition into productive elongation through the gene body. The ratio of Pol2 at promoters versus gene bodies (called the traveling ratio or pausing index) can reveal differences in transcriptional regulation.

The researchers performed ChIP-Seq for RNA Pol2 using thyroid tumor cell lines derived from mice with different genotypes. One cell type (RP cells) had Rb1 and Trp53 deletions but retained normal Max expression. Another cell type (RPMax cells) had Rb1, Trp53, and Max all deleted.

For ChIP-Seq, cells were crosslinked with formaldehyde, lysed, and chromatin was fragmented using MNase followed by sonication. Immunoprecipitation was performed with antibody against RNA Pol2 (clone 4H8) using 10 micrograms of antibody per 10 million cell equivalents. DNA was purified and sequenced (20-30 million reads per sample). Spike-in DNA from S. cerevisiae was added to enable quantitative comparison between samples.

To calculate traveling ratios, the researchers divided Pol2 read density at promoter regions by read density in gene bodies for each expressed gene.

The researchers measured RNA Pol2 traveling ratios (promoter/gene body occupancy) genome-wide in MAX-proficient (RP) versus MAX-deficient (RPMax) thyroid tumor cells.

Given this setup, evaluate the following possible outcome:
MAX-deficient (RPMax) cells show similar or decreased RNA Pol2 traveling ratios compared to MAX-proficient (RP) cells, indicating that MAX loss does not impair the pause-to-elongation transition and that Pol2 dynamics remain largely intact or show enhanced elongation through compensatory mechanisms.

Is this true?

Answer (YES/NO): YES